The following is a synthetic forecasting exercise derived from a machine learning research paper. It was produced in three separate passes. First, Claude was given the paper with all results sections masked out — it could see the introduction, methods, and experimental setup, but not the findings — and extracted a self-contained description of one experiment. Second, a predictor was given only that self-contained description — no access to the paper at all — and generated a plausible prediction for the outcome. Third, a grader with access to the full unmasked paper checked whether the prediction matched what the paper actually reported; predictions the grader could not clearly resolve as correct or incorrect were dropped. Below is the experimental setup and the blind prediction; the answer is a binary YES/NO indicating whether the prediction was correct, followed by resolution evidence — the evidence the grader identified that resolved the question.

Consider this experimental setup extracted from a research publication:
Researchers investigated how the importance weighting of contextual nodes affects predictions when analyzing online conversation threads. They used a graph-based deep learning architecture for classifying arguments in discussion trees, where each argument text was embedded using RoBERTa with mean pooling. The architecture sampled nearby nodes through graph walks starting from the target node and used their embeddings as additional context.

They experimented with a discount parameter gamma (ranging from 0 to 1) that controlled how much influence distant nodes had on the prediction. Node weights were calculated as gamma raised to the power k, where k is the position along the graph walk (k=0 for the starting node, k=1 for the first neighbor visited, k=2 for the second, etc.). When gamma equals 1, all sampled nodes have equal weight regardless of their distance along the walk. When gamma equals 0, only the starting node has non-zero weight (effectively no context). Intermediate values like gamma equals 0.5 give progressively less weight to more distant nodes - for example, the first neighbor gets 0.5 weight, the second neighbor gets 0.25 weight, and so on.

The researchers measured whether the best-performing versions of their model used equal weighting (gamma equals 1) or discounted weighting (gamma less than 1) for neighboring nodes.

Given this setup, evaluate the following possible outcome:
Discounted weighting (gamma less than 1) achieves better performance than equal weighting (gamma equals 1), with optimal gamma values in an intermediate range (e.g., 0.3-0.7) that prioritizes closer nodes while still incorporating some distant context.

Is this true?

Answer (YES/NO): NO